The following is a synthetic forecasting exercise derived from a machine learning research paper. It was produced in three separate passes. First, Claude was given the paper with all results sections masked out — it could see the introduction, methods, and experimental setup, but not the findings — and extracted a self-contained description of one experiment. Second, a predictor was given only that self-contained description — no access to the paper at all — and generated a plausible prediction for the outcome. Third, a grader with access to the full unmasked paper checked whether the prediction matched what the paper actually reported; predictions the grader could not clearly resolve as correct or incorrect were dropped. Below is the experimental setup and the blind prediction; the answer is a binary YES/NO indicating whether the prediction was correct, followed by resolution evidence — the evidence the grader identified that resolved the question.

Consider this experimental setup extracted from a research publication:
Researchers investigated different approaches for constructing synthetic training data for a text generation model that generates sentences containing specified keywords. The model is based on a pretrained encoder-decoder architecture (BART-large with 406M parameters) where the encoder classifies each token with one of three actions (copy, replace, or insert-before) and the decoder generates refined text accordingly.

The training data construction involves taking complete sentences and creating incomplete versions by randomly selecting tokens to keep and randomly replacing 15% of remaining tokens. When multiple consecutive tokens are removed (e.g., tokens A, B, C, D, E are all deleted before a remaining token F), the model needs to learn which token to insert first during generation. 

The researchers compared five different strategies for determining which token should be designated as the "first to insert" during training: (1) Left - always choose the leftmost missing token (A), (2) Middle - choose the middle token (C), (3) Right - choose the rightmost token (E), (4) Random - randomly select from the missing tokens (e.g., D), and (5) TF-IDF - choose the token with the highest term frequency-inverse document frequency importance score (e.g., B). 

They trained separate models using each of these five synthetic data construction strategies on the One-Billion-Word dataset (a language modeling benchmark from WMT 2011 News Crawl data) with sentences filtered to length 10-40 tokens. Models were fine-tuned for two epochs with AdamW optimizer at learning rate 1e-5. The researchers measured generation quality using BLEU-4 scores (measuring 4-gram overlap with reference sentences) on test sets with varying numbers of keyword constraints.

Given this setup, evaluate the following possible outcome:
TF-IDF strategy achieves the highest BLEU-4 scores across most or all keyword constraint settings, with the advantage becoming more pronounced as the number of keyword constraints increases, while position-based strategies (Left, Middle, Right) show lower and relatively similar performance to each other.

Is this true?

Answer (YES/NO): NO